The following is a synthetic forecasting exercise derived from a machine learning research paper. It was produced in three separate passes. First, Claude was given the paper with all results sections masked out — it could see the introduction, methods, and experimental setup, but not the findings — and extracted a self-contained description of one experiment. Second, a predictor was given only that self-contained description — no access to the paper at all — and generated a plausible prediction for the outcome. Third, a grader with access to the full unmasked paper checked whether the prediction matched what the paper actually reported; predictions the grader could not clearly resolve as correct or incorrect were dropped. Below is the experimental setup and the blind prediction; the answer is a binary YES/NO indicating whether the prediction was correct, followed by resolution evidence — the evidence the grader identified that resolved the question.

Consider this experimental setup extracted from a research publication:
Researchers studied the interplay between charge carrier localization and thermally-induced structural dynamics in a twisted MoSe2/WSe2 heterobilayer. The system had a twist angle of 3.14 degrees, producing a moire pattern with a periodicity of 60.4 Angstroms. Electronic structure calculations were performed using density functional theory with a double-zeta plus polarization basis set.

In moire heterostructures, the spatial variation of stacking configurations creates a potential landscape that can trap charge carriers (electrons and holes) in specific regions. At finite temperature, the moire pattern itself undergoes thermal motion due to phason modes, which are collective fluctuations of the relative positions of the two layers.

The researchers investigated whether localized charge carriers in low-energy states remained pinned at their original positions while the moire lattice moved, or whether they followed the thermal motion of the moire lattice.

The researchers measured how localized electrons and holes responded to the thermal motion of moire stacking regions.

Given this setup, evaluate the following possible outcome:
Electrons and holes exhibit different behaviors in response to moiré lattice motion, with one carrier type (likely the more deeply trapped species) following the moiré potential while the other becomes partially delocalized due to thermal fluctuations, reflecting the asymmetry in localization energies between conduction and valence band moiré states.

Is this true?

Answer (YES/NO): NO